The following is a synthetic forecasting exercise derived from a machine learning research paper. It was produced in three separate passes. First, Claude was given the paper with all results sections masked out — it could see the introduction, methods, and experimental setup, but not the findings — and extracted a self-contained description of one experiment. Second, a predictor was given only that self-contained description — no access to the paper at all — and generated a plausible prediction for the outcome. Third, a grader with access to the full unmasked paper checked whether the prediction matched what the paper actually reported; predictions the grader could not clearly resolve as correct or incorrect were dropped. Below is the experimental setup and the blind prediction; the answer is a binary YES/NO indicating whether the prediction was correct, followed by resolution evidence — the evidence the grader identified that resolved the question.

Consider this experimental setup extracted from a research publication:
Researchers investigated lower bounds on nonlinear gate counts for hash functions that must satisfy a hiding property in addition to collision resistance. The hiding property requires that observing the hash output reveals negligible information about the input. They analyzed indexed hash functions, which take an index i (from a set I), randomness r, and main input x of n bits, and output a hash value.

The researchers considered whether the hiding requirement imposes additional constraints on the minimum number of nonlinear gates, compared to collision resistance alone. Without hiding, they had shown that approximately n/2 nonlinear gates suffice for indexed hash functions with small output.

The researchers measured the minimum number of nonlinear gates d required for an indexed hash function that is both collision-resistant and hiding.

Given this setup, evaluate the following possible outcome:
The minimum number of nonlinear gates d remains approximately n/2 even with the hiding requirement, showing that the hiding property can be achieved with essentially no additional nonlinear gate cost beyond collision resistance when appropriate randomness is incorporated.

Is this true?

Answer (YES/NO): NO